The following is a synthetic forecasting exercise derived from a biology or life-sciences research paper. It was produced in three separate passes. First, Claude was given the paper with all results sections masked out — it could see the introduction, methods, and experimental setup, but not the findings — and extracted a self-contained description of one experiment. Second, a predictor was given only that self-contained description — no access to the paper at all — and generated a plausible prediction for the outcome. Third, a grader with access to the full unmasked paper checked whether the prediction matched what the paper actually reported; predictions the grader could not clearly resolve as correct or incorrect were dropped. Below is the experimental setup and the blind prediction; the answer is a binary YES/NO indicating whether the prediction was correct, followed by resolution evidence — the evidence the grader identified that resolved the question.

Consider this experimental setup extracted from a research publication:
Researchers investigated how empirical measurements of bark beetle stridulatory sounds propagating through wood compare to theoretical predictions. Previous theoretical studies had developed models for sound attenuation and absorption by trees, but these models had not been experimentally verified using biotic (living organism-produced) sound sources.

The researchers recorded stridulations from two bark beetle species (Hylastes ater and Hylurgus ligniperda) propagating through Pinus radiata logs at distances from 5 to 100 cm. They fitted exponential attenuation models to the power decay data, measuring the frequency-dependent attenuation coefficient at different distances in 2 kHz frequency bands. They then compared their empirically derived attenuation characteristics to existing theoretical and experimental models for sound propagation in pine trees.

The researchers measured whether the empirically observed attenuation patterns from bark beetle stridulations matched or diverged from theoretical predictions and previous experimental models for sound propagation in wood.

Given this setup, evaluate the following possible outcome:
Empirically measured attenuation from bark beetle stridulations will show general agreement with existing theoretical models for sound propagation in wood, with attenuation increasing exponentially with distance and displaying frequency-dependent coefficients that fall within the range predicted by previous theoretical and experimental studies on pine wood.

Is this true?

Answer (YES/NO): YES